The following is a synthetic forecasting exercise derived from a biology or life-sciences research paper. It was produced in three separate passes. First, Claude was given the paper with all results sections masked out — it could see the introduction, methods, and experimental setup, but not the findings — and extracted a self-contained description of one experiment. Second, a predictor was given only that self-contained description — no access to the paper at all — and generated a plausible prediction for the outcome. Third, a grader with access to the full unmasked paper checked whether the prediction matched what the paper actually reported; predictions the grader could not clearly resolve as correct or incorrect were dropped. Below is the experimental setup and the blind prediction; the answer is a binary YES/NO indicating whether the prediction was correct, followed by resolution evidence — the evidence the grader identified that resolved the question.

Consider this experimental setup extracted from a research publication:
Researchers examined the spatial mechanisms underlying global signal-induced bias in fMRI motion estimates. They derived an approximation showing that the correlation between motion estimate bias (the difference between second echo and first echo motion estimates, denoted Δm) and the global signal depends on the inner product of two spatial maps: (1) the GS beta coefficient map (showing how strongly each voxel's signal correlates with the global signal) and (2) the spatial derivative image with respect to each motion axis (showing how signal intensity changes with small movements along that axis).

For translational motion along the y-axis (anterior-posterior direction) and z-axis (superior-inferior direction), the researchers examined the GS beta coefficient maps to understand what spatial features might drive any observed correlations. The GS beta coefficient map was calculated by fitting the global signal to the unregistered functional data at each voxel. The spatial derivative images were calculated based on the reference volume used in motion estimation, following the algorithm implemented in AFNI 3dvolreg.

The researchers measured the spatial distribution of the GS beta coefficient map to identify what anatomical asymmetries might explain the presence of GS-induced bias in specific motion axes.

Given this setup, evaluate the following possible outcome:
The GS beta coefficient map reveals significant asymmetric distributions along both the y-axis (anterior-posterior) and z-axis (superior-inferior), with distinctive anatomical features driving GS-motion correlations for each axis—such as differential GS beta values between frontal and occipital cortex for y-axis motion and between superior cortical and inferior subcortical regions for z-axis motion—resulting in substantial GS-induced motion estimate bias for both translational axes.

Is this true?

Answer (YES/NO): YES